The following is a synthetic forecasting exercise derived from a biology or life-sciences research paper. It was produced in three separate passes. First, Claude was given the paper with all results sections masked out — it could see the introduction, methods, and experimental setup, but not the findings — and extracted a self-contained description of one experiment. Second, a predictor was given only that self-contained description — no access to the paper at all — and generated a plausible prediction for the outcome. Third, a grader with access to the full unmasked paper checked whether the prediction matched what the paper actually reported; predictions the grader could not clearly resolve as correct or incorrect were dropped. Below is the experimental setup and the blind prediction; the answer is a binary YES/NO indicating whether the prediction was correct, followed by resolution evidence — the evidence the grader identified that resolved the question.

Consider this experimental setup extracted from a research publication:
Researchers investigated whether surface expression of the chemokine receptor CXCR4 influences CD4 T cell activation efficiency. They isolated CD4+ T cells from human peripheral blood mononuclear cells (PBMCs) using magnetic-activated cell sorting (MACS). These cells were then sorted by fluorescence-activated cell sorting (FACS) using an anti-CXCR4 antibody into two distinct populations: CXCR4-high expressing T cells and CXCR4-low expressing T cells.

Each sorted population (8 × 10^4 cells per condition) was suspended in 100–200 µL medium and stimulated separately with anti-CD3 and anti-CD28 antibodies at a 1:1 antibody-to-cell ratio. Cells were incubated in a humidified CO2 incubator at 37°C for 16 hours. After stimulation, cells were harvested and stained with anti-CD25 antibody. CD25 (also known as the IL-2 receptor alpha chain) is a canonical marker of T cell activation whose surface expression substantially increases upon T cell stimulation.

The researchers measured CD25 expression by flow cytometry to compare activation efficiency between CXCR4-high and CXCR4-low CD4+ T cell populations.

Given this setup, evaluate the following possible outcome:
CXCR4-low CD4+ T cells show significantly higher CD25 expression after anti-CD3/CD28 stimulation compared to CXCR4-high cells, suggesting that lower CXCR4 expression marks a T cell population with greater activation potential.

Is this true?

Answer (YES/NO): YES